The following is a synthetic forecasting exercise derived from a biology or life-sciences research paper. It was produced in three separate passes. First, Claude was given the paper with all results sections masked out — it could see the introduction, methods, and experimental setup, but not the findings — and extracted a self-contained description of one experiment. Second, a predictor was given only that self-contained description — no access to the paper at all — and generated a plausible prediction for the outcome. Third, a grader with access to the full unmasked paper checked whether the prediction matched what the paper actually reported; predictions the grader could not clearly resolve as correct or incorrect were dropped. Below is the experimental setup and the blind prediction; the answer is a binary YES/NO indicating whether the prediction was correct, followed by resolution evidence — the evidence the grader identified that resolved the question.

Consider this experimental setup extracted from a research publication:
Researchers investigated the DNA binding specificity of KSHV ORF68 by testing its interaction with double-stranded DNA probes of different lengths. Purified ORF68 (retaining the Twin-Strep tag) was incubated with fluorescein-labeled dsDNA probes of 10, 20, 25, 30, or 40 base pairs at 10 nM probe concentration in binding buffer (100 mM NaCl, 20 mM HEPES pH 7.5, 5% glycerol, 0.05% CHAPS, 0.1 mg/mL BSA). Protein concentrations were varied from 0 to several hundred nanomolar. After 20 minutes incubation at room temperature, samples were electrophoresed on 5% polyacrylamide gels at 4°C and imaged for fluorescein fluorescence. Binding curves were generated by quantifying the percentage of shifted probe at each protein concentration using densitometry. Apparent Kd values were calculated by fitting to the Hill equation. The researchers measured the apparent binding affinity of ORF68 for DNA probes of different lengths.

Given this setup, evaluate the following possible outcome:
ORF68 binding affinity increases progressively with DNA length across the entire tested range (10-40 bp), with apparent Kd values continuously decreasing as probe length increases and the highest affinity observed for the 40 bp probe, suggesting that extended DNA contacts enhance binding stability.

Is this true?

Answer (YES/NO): NO